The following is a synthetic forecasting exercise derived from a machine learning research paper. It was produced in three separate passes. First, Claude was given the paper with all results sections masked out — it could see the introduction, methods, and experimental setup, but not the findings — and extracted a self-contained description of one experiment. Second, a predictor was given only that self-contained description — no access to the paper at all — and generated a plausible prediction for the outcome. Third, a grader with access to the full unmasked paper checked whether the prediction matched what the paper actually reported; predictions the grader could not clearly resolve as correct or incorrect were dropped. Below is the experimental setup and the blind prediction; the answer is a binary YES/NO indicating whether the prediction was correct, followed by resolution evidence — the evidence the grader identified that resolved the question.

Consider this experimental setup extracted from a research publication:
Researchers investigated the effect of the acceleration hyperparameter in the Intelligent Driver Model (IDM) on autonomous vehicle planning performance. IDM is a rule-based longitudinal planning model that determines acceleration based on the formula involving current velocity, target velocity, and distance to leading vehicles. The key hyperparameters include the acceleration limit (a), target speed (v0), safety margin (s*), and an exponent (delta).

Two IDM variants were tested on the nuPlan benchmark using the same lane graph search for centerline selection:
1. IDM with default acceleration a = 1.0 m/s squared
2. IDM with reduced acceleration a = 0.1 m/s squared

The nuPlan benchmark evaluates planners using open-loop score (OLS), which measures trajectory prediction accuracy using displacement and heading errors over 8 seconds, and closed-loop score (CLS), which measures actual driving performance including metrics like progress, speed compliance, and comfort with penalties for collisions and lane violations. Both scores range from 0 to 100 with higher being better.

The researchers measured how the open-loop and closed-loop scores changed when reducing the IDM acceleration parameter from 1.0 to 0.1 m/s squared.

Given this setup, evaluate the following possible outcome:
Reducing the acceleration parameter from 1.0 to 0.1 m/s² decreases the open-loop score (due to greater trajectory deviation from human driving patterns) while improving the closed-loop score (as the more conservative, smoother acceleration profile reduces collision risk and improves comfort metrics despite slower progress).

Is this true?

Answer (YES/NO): NO